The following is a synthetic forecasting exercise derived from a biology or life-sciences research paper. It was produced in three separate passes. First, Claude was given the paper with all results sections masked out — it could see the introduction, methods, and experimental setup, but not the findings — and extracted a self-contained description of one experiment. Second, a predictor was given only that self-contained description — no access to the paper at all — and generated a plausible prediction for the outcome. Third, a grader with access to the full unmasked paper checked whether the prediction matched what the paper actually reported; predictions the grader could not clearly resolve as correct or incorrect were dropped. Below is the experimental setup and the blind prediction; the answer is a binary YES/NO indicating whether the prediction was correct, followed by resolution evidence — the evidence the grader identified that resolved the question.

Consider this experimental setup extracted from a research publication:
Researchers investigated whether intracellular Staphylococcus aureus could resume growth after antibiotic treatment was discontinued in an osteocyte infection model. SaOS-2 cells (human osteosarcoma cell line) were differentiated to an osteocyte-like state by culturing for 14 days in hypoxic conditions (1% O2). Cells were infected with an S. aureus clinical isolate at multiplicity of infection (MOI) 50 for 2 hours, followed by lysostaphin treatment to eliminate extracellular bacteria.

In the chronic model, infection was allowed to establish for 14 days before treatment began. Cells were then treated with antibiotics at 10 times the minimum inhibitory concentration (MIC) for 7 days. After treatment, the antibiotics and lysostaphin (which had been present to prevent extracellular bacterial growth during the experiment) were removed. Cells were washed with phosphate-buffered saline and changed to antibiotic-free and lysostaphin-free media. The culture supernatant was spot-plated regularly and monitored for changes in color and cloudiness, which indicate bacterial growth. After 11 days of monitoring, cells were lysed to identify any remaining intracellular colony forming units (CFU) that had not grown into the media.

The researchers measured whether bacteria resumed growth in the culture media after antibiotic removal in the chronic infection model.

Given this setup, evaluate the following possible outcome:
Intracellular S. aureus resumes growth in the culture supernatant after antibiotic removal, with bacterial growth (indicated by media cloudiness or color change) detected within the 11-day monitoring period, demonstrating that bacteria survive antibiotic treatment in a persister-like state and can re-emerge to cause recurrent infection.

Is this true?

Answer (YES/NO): YES